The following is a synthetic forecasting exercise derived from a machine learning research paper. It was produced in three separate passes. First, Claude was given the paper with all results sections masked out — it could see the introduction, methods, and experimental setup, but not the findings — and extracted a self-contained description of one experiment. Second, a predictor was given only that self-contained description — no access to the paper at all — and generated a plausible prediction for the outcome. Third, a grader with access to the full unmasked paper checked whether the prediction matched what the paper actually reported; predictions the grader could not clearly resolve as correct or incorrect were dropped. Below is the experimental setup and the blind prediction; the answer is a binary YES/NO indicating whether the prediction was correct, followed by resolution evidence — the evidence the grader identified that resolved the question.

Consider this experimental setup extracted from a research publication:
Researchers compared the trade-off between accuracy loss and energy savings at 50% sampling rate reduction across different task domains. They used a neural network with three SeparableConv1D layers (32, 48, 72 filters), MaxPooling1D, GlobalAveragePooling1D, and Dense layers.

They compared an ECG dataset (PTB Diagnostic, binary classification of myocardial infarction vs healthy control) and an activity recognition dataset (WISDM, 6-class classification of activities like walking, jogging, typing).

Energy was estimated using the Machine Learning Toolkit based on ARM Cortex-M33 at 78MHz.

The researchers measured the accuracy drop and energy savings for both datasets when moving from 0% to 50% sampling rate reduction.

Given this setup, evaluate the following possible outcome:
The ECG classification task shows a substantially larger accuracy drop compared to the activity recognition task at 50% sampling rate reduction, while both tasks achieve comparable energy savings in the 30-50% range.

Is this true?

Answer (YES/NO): NO